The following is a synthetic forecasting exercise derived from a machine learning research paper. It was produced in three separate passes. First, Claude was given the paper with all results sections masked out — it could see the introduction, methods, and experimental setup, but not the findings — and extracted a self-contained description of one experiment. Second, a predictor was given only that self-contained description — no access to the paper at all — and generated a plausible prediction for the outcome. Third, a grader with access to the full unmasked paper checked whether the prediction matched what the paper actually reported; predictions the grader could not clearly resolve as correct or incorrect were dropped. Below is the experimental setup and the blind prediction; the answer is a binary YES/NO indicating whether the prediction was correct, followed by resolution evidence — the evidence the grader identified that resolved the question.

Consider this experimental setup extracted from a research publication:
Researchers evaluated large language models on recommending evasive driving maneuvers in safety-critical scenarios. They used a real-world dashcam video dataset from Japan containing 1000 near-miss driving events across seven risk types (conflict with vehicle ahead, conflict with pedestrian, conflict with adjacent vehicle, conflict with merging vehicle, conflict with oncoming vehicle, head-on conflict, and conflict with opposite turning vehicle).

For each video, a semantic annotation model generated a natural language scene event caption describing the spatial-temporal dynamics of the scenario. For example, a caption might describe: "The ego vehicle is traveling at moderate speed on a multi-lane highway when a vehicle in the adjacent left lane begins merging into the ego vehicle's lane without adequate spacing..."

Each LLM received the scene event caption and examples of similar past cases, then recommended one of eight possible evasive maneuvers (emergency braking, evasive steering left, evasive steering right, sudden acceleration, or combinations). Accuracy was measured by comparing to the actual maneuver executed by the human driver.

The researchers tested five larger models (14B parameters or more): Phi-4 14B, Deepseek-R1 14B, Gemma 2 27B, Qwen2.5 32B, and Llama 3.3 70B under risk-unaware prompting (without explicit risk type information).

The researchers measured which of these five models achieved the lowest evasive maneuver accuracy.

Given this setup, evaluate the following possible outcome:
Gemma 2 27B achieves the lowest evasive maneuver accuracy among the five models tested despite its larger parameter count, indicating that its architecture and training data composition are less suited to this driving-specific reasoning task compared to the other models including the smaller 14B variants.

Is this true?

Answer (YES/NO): NO